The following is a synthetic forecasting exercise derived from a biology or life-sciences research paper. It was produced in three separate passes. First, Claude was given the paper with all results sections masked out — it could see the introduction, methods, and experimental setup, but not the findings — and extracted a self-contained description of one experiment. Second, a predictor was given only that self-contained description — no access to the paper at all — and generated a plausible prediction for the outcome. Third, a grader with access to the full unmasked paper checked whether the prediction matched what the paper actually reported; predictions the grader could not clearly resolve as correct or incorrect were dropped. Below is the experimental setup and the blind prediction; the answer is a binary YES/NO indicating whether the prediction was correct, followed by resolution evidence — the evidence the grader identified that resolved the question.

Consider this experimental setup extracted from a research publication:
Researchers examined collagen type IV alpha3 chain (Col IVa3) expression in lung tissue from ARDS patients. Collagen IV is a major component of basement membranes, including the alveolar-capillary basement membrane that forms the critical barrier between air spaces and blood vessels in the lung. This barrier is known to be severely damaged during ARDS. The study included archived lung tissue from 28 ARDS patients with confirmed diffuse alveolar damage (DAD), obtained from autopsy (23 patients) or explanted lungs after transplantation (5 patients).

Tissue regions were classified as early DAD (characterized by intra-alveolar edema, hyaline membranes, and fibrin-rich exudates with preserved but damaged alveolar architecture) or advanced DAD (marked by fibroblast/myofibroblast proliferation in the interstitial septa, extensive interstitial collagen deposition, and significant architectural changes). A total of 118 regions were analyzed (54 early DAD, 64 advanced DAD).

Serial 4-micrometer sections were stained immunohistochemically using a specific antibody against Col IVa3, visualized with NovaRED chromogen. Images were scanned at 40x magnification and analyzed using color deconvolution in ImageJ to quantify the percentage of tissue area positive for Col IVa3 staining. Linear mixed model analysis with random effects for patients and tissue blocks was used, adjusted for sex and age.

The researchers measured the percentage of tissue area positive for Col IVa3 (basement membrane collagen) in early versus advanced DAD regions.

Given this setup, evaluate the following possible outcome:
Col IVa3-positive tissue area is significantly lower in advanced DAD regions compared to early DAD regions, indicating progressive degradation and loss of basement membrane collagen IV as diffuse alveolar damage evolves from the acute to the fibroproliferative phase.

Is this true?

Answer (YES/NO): YES